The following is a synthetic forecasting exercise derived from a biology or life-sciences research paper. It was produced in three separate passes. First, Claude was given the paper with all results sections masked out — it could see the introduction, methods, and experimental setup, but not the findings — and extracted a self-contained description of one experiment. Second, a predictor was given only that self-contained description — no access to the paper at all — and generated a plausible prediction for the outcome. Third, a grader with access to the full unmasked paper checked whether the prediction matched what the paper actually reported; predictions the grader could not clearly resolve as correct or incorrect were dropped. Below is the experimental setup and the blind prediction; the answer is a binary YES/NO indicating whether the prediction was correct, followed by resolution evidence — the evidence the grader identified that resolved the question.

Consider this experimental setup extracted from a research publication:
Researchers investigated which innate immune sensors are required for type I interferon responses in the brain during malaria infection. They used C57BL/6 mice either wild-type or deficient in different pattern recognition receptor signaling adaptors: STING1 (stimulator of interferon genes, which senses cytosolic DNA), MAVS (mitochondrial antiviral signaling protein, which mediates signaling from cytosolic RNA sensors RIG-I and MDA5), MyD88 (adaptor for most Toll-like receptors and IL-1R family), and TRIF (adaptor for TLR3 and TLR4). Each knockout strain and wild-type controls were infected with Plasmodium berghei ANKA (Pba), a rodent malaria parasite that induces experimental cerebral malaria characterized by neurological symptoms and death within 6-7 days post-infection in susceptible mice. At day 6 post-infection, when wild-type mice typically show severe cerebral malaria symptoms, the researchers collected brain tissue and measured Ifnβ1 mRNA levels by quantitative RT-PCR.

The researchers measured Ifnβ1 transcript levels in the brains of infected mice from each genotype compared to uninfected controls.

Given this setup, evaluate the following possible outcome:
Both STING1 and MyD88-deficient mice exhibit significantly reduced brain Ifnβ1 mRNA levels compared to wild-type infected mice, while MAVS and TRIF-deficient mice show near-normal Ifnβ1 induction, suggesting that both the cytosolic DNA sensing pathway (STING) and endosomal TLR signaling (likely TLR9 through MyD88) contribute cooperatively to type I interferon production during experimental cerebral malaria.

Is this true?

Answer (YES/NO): NO